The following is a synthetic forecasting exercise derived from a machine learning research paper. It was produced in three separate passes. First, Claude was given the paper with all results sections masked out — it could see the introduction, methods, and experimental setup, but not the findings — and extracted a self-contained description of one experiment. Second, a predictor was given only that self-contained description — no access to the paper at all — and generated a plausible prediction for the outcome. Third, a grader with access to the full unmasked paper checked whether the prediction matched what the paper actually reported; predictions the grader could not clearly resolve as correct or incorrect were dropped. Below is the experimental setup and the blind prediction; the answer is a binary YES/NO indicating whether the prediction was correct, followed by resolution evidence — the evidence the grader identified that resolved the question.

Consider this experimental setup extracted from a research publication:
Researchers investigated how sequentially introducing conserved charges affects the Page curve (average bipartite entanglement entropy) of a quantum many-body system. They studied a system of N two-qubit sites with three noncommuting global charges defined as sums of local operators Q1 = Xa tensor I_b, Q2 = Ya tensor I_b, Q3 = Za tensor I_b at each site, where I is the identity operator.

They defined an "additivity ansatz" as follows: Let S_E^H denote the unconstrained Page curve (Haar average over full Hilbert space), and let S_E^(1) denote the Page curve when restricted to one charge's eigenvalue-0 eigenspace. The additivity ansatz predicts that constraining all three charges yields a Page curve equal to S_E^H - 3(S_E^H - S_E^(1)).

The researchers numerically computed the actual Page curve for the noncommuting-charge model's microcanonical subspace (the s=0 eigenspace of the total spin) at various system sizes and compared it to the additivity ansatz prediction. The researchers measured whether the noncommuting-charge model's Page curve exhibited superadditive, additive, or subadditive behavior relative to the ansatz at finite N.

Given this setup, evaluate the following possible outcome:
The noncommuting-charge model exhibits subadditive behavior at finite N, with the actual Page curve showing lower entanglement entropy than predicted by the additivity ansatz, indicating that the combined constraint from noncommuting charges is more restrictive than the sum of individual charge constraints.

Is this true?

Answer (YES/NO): NO